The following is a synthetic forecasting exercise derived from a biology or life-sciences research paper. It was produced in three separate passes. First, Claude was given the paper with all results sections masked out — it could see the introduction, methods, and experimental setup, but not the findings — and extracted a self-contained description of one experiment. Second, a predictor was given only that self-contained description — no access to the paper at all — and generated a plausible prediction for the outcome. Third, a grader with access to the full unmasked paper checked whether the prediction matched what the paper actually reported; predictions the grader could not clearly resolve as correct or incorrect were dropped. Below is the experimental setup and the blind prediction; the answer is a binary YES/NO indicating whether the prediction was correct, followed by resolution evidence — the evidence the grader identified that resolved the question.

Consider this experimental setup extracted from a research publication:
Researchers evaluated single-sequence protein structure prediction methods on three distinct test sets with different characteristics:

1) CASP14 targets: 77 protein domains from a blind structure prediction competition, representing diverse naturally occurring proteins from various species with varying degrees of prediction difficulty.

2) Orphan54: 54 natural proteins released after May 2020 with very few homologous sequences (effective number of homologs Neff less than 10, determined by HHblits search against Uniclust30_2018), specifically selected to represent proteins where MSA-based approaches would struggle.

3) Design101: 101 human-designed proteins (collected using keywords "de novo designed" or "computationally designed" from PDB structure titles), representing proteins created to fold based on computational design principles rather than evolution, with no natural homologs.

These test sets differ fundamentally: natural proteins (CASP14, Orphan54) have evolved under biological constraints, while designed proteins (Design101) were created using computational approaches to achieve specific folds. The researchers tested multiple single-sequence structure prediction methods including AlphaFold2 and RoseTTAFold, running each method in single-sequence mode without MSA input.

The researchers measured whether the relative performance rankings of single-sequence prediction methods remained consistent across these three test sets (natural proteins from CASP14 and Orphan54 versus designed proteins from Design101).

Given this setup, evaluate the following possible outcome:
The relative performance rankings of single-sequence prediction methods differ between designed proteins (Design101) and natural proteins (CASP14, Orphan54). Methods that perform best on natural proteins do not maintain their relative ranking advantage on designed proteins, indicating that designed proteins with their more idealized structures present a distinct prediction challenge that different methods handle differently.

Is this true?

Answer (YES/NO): YES